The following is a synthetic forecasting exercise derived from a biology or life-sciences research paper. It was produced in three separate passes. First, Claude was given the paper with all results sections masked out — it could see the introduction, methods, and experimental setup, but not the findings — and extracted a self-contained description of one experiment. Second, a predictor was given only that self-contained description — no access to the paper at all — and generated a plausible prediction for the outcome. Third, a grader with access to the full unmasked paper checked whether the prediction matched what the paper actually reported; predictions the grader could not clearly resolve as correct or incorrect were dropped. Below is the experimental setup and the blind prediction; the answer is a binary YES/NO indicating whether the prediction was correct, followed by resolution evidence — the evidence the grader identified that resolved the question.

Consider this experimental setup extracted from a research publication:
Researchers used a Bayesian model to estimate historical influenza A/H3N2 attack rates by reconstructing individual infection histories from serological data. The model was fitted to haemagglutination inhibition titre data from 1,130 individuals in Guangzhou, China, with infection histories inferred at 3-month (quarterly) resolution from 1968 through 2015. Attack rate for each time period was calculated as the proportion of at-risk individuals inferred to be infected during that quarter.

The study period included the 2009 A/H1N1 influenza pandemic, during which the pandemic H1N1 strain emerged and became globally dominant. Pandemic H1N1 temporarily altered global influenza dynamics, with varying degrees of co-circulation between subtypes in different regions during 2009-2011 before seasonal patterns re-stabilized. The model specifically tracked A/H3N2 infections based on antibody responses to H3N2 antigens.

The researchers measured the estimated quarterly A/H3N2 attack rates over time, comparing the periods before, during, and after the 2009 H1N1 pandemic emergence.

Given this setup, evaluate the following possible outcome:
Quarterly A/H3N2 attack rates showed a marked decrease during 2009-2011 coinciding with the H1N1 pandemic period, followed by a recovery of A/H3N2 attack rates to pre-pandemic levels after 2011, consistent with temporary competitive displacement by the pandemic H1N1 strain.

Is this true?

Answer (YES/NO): NO